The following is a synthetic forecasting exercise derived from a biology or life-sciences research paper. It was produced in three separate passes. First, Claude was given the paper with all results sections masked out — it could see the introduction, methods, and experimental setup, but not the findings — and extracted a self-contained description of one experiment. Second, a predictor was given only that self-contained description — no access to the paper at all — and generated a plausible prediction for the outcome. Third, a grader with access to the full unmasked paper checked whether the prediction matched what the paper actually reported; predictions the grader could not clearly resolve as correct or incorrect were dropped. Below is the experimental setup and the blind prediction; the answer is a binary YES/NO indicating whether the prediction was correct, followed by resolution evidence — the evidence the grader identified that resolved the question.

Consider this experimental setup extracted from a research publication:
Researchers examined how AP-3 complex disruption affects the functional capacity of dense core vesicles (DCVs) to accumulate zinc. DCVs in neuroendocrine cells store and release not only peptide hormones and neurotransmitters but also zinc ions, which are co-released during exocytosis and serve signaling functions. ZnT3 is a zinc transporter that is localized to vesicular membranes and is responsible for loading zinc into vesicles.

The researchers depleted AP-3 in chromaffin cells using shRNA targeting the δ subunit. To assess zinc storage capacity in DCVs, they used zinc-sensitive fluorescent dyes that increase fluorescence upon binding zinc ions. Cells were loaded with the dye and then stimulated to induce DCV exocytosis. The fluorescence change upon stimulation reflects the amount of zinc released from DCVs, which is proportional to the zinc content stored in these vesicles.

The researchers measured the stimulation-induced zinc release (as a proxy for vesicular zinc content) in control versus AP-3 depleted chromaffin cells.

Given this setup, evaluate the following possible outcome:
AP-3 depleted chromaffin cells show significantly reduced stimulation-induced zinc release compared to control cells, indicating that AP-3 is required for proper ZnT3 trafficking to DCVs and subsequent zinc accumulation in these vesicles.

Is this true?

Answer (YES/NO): YES